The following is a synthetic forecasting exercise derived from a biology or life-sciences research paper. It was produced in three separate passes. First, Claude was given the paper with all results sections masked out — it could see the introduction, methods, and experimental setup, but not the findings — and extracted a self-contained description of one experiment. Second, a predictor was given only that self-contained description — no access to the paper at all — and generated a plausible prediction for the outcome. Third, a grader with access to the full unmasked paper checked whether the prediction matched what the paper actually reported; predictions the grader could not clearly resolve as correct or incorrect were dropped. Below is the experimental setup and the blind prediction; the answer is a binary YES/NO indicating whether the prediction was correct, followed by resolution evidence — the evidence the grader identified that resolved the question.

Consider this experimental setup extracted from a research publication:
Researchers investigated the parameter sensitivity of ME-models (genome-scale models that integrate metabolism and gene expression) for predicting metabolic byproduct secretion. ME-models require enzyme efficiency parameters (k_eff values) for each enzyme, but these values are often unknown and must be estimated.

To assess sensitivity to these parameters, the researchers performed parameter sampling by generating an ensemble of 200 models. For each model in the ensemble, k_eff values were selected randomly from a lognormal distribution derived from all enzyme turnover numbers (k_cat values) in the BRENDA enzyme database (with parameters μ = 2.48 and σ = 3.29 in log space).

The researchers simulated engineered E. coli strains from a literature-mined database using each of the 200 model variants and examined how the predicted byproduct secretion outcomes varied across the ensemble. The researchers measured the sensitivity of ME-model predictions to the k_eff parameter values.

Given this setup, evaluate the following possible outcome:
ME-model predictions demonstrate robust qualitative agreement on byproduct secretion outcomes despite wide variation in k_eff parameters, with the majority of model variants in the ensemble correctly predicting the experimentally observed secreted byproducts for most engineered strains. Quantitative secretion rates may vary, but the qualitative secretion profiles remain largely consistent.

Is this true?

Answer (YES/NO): NO